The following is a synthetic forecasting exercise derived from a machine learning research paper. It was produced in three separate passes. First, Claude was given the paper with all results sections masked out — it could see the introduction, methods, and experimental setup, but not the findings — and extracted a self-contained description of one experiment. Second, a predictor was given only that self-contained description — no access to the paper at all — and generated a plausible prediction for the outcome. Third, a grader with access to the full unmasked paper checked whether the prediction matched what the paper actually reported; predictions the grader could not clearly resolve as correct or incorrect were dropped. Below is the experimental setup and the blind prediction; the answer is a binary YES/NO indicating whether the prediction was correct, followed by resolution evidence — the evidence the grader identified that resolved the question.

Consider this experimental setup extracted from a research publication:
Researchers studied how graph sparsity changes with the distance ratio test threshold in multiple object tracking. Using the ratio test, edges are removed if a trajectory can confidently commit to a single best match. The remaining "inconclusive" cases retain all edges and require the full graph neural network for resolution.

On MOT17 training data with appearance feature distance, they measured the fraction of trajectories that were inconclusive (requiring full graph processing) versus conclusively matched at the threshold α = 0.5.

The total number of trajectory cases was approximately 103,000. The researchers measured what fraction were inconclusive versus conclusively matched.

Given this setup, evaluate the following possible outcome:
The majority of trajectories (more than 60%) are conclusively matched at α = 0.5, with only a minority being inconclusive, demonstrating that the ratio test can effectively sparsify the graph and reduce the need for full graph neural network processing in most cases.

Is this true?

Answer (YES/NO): YES